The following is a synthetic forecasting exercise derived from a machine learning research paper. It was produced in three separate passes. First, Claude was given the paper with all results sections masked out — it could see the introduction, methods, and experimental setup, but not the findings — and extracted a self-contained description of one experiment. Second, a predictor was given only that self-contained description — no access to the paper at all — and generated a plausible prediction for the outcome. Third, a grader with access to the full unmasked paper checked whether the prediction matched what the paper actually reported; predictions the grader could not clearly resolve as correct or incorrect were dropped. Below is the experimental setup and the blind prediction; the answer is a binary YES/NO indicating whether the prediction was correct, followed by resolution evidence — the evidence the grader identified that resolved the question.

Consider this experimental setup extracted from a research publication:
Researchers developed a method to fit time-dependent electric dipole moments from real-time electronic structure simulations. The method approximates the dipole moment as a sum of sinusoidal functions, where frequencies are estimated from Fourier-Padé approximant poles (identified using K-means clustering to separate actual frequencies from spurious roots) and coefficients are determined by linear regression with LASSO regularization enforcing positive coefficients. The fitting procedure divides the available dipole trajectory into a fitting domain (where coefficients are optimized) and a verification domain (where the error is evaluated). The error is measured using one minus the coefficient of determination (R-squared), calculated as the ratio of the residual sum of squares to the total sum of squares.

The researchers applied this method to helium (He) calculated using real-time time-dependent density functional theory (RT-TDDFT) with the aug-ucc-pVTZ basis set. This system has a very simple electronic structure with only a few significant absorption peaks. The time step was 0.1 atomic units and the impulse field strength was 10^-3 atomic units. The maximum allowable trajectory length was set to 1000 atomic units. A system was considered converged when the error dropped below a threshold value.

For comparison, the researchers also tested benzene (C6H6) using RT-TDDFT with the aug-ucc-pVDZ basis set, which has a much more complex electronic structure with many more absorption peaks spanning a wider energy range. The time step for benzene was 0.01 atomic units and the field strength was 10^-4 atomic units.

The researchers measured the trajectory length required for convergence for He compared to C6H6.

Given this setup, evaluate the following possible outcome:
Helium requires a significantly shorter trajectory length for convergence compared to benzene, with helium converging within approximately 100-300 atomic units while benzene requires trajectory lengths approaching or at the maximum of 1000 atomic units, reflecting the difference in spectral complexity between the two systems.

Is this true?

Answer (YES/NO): YES